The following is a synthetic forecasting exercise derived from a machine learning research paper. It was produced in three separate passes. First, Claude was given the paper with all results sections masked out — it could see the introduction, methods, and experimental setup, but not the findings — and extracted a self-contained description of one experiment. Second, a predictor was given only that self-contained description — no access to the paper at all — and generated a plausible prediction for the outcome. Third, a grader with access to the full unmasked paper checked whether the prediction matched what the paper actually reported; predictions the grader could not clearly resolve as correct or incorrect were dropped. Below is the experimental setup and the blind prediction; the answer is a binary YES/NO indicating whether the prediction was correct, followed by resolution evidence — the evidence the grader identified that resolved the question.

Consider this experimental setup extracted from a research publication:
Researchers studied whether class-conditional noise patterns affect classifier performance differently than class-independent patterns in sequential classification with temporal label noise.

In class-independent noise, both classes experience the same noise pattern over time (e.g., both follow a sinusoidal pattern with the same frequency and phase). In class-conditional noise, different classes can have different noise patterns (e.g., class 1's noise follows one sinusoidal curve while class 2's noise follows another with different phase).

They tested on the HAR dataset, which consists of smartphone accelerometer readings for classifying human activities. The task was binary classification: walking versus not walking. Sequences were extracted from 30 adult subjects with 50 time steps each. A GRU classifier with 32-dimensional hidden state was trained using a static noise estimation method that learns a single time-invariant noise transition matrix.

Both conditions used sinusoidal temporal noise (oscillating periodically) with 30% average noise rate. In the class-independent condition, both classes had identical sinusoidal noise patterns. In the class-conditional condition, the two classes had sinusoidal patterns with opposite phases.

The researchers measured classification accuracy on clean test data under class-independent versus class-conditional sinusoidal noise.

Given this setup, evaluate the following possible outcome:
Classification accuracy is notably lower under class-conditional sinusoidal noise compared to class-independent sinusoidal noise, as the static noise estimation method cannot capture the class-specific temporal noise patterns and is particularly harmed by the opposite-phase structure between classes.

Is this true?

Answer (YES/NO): NO